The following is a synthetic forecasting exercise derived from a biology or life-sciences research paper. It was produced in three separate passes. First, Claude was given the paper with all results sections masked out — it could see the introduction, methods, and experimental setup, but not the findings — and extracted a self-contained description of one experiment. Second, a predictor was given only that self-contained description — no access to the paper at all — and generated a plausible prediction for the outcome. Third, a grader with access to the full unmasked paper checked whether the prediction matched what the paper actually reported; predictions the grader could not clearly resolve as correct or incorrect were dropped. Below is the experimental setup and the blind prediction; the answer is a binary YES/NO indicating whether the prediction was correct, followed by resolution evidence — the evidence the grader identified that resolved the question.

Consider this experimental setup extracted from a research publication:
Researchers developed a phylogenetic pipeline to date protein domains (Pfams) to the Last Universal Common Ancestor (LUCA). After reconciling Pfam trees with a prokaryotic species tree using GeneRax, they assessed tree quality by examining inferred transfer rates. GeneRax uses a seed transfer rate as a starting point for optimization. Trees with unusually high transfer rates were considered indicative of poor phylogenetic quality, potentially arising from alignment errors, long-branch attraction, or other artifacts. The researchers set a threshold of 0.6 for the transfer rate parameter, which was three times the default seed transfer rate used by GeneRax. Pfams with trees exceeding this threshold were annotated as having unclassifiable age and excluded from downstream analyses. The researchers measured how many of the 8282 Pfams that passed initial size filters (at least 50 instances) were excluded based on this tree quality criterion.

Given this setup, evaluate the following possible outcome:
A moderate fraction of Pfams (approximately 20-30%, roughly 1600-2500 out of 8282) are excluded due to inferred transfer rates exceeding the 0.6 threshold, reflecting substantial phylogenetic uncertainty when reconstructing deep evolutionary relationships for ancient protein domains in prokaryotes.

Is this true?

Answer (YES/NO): NO